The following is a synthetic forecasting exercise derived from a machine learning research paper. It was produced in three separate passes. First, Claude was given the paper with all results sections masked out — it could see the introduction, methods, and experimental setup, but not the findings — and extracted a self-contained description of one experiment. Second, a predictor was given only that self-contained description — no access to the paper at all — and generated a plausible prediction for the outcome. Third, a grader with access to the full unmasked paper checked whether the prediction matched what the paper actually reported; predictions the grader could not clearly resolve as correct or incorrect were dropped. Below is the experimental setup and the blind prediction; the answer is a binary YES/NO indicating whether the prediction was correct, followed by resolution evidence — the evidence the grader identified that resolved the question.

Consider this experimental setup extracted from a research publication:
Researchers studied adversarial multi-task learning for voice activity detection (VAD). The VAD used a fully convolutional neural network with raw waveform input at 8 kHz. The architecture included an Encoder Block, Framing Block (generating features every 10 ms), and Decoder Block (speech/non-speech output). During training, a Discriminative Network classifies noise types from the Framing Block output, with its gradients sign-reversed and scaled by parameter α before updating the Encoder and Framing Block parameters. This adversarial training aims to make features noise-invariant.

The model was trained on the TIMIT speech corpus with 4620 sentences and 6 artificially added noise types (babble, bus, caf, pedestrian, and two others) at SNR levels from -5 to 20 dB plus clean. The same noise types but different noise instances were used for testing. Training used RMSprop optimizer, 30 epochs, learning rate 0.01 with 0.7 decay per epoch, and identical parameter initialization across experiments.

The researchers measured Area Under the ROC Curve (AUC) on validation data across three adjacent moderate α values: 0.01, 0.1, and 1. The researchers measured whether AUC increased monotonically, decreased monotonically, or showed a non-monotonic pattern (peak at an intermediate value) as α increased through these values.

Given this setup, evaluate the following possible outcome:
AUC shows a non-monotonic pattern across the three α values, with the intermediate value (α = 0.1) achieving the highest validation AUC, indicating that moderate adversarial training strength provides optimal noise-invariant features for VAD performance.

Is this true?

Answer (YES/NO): YES